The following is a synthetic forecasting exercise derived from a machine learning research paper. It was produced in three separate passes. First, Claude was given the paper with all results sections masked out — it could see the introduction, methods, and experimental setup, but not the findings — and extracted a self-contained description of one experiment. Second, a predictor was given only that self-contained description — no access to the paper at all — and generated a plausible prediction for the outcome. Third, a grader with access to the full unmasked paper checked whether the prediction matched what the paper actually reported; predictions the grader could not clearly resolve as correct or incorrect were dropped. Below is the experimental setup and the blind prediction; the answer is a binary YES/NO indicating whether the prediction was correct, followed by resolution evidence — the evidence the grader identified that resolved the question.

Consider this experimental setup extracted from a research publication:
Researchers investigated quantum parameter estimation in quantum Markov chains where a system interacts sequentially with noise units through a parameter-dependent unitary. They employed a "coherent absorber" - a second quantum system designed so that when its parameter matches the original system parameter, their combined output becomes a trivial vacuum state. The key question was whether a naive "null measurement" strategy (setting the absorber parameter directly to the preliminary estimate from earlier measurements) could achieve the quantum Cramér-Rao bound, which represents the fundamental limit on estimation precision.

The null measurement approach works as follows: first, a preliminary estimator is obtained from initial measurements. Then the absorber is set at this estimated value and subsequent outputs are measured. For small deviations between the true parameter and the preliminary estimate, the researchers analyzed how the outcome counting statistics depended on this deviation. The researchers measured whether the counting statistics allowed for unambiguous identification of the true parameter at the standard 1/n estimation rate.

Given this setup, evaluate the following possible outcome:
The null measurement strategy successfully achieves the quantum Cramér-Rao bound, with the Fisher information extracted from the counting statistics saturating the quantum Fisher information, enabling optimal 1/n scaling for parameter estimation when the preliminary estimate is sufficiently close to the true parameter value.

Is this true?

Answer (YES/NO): NO